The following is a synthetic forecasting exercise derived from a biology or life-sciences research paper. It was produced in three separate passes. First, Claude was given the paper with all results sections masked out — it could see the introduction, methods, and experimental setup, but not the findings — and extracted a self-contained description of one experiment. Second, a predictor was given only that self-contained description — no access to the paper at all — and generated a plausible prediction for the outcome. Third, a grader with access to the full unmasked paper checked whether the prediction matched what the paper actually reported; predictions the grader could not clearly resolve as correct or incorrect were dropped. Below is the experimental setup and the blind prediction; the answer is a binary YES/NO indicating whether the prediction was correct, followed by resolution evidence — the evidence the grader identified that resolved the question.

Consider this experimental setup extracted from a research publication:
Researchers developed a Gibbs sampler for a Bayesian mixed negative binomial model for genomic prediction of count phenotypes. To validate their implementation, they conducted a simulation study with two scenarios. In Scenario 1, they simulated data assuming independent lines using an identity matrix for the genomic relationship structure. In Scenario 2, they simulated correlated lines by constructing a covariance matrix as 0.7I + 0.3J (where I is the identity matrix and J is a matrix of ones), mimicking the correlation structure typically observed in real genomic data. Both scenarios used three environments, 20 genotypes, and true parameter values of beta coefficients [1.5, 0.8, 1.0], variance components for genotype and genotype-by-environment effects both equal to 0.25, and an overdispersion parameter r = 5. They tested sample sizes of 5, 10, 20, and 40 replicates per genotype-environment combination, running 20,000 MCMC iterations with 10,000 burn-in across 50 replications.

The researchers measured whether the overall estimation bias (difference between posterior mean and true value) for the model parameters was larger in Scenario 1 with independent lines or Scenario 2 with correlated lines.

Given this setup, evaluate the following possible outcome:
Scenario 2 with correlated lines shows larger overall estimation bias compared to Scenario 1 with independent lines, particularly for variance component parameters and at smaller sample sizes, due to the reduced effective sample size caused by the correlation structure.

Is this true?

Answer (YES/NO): NO